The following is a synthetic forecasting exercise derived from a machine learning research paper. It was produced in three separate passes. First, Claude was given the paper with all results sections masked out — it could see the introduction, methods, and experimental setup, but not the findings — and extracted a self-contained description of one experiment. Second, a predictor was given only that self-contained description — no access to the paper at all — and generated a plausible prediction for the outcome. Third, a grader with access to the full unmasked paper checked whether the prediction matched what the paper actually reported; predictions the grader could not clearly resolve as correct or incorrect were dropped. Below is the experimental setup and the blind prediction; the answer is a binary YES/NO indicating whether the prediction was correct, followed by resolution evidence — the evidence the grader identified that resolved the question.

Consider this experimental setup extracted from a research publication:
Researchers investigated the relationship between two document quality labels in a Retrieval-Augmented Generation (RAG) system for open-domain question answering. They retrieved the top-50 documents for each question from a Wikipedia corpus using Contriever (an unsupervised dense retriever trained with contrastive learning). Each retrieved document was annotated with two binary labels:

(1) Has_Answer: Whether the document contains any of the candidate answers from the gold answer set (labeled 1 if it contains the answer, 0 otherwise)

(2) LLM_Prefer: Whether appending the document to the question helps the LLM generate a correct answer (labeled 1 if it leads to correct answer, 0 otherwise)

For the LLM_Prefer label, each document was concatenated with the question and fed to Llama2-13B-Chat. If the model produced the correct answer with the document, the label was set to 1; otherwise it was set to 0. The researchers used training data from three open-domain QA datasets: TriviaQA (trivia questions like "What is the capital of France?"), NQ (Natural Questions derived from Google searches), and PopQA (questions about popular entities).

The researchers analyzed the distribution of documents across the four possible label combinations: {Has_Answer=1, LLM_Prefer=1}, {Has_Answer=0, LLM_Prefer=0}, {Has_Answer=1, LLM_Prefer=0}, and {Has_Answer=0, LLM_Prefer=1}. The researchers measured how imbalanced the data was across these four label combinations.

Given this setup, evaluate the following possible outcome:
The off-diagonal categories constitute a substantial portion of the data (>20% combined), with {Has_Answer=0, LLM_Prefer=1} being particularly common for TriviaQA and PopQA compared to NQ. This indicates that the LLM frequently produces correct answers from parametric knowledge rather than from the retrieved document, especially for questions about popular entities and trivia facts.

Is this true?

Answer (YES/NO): NO